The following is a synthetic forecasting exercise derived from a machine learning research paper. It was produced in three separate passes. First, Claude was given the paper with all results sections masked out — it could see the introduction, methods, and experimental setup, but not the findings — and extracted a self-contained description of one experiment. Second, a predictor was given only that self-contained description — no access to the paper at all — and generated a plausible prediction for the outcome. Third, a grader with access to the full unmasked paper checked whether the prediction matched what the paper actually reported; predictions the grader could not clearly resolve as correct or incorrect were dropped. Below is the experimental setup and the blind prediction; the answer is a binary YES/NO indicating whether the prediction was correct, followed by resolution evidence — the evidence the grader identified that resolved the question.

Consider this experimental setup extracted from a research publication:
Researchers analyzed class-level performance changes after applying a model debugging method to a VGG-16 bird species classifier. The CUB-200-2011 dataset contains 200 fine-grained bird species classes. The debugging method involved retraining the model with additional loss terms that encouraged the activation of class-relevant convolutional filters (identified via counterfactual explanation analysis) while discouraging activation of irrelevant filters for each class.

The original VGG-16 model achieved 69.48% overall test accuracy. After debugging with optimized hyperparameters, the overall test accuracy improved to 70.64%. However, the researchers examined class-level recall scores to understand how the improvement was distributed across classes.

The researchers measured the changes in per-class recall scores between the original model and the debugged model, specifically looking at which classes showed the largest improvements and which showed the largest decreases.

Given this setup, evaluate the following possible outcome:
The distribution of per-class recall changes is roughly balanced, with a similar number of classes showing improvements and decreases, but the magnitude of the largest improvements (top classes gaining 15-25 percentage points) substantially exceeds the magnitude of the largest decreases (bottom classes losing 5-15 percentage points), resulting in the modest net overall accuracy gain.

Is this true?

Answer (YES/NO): NO